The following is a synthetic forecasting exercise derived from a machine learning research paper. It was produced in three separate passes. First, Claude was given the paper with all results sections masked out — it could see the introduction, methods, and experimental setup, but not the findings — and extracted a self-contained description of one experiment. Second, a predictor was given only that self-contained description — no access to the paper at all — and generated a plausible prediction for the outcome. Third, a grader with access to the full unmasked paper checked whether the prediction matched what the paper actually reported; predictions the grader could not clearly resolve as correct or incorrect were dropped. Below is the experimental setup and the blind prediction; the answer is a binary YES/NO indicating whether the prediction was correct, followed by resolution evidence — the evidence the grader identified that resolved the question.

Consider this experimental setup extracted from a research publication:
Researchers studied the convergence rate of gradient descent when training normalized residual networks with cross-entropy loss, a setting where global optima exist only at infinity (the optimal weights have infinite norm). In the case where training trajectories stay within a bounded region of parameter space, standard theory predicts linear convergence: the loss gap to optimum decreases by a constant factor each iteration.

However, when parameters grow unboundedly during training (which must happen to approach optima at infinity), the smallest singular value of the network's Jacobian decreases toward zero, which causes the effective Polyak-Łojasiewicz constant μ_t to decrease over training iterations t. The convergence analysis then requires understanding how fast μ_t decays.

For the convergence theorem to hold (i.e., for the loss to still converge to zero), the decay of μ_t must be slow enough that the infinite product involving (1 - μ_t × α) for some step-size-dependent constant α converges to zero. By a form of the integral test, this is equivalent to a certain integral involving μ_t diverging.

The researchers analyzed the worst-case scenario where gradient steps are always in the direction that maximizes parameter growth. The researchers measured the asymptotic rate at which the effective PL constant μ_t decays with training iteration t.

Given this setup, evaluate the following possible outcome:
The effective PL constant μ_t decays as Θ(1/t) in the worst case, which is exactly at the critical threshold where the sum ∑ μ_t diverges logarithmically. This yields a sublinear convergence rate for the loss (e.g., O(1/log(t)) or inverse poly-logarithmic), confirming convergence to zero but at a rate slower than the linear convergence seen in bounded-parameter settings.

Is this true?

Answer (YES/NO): NO